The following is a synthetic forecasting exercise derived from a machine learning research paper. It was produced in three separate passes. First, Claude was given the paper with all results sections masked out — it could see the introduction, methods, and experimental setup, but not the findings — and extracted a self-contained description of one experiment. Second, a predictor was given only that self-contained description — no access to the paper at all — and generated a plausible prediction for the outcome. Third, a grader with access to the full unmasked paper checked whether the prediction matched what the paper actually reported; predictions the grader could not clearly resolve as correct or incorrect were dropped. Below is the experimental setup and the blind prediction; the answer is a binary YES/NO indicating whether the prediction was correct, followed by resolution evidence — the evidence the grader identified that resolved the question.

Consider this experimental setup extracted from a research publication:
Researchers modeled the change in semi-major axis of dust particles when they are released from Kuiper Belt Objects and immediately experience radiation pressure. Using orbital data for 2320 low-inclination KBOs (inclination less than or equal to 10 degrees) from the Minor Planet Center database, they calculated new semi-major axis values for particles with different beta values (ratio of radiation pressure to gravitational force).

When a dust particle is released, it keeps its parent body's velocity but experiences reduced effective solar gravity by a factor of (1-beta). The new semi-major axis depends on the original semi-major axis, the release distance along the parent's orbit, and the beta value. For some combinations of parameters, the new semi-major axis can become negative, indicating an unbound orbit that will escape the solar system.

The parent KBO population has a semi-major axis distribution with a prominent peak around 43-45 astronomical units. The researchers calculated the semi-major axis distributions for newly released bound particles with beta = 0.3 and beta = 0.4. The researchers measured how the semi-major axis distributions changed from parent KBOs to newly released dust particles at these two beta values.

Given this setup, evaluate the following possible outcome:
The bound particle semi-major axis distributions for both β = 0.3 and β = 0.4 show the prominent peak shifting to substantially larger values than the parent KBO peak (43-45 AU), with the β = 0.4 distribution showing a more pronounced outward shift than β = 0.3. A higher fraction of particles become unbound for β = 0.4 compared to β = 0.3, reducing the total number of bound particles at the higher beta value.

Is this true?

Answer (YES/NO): YES